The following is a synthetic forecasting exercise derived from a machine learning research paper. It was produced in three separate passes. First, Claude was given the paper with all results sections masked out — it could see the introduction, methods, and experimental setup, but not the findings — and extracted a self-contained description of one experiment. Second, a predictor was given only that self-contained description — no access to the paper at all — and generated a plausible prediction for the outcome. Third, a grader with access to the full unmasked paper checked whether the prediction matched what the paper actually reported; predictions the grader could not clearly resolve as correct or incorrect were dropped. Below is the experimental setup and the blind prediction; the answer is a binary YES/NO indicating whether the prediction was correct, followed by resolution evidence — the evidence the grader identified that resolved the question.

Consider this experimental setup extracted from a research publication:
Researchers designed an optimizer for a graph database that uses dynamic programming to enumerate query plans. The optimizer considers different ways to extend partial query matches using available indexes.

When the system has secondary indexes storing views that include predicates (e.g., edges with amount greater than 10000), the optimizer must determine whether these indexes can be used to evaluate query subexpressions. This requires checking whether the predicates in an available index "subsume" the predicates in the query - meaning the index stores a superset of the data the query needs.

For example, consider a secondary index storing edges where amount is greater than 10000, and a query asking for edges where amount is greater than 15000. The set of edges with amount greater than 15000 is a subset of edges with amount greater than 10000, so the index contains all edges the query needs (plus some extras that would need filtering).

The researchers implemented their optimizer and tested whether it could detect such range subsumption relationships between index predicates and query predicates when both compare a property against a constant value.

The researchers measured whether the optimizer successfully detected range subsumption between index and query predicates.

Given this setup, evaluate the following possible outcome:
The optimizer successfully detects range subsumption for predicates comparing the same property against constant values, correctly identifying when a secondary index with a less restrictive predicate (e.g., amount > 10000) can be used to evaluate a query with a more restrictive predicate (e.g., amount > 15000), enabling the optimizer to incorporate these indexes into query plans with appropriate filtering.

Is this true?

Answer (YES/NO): YES